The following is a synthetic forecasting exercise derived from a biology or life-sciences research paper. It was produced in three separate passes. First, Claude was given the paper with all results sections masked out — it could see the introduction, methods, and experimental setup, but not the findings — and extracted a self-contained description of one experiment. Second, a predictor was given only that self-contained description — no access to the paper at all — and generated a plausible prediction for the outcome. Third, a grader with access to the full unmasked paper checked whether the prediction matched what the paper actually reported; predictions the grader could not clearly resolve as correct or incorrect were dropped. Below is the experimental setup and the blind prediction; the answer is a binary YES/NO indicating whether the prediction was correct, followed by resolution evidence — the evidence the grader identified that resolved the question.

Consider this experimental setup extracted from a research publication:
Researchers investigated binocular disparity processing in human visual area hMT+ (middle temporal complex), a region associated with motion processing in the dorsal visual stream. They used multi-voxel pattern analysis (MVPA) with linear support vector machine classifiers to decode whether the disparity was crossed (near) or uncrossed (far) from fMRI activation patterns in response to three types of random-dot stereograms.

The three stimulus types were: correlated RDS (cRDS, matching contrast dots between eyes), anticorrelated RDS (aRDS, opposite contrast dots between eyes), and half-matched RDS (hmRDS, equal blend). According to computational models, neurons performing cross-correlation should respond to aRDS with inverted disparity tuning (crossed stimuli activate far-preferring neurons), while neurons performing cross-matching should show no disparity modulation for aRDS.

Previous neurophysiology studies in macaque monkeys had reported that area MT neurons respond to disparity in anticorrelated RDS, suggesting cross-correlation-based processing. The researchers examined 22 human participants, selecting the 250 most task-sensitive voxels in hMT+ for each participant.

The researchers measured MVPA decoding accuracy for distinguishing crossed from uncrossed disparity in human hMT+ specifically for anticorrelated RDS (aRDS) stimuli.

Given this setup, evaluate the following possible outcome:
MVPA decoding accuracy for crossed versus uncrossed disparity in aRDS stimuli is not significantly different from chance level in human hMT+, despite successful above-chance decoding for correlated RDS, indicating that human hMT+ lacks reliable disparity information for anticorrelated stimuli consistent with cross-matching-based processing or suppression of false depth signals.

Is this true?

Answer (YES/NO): YES